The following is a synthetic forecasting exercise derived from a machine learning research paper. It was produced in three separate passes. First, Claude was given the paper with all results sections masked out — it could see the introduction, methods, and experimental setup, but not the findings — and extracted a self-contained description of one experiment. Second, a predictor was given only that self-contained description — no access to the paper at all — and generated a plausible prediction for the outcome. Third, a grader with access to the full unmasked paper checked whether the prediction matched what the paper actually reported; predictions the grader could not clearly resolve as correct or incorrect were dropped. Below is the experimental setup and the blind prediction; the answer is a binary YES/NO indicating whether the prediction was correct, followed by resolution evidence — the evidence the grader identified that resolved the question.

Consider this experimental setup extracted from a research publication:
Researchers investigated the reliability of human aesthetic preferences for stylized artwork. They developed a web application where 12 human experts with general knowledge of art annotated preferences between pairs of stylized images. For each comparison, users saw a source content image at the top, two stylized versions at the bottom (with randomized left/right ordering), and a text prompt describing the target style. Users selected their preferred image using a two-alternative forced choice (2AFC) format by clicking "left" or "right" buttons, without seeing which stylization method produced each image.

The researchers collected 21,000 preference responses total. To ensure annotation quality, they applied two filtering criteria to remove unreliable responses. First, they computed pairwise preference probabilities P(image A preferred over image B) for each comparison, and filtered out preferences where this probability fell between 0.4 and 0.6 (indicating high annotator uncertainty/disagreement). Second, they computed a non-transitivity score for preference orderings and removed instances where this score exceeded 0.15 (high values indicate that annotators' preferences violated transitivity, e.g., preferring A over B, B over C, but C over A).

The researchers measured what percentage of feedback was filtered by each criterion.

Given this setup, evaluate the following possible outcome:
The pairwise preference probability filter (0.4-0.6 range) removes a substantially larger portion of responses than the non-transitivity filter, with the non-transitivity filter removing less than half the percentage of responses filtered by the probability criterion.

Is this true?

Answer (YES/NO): NO